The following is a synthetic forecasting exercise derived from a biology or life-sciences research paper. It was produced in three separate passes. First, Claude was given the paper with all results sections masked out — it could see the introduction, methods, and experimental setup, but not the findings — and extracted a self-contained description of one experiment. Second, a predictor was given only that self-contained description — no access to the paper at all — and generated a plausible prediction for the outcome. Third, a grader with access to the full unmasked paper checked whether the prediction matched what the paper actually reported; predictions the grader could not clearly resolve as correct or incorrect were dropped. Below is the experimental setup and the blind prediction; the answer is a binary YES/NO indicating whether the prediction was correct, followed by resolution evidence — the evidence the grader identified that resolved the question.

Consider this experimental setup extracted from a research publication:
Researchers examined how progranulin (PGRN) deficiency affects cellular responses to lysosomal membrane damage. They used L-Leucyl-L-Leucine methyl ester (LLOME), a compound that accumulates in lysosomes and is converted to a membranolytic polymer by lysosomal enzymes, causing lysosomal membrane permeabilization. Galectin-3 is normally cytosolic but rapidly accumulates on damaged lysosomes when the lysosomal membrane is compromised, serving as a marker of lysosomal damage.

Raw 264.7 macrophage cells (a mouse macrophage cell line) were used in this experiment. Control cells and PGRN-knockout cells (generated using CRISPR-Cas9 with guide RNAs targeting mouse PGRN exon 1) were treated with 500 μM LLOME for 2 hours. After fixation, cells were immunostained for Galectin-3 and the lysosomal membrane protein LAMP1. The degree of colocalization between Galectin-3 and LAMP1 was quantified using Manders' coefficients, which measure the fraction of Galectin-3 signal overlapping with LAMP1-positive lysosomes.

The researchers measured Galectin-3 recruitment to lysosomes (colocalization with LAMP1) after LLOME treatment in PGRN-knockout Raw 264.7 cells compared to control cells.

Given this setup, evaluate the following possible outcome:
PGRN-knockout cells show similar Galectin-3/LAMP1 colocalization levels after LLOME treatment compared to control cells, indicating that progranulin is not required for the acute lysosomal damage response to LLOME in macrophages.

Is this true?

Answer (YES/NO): NO